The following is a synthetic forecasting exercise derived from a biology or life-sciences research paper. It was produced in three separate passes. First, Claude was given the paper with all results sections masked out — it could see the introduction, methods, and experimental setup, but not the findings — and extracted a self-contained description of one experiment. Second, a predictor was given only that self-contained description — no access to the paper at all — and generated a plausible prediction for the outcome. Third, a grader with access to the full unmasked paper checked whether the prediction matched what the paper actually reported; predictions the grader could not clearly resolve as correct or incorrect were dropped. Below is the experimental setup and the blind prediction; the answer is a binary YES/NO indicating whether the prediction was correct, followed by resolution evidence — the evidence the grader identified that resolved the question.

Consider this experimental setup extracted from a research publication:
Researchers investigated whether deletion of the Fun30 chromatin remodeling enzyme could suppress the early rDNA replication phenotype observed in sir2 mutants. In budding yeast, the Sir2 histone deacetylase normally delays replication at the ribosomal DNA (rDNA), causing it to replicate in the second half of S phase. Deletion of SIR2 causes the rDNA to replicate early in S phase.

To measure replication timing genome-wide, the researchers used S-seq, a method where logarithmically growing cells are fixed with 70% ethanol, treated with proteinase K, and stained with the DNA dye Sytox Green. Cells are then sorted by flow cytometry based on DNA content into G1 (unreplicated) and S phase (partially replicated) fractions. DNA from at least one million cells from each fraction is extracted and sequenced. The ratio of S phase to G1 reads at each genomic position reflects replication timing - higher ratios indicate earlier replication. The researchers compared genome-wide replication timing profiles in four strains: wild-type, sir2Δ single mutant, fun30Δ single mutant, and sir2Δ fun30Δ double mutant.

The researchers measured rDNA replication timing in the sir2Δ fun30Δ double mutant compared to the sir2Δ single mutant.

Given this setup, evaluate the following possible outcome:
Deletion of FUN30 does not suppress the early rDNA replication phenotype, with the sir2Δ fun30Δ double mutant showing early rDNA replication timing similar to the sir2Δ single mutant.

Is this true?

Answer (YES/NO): NO